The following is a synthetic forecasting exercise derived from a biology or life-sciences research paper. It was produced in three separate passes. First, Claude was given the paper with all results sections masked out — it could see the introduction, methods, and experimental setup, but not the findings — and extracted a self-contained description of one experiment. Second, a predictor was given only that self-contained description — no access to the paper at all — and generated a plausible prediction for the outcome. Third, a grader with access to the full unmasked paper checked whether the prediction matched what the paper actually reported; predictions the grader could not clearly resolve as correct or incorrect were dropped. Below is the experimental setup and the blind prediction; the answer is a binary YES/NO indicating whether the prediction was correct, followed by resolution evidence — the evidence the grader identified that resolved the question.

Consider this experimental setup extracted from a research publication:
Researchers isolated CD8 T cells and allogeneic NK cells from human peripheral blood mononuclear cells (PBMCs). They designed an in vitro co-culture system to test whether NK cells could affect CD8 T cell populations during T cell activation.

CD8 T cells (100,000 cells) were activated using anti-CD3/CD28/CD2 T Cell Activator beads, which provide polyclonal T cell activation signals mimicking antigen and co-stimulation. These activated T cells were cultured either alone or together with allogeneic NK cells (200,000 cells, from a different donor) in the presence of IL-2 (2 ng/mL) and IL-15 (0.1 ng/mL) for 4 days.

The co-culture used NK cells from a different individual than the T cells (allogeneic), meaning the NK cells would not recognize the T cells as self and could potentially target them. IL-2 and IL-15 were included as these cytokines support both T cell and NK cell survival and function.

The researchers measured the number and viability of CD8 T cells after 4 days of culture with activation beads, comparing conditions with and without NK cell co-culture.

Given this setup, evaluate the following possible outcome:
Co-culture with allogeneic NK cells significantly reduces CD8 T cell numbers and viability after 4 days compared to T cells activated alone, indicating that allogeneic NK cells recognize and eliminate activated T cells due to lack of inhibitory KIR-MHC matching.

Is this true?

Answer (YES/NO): NO